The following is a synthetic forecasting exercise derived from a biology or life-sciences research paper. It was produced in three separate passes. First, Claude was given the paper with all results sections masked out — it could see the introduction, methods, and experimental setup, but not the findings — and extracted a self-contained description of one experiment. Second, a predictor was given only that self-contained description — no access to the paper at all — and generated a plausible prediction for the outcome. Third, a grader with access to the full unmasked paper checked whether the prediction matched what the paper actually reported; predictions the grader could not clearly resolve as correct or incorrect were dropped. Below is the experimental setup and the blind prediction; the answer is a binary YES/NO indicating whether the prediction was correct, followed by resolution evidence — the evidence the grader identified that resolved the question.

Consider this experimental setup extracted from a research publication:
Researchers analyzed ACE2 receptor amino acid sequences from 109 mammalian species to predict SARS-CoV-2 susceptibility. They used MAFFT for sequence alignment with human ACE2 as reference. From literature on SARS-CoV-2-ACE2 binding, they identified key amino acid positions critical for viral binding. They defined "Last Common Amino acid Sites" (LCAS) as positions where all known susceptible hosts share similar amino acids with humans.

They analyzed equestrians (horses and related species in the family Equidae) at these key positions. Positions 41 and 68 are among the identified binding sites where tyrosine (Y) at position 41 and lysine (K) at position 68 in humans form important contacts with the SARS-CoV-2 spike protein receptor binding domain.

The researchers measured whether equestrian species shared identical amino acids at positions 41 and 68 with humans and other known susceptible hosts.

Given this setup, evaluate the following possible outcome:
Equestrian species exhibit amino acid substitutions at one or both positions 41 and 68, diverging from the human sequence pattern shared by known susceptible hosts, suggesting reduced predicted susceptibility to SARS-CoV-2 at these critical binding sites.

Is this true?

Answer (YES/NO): YES